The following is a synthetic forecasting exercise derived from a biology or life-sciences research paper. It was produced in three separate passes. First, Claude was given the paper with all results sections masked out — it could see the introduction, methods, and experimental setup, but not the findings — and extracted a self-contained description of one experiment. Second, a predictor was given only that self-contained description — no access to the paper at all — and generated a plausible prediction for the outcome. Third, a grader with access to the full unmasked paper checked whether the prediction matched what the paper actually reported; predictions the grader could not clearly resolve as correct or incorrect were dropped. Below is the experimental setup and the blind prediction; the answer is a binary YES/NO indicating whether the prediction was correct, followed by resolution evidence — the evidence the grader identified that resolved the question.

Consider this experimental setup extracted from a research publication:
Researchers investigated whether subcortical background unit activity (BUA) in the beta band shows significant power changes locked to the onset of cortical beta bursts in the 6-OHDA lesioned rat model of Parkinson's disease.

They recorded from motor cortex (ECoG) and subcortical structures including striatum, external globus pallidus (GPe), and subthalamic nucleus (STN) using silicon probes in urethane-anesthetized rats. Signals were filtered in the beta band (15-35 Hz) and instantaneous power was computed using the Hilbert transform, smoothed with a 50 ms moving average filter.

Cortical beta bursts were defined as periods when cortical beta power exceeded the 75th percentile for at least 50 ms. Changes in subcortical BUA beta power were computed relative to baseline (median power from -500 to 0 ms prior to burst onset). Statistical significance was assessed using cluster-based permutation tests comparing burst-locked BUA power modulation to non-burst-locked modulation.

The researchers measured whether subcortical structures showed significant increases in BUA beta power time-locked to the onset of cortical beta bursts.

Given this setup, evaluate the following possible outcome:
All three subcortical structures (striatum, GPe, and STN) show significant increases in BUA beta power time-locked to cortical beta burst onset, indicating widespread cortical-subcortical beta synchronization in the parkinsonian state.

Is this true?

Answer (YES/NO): YES